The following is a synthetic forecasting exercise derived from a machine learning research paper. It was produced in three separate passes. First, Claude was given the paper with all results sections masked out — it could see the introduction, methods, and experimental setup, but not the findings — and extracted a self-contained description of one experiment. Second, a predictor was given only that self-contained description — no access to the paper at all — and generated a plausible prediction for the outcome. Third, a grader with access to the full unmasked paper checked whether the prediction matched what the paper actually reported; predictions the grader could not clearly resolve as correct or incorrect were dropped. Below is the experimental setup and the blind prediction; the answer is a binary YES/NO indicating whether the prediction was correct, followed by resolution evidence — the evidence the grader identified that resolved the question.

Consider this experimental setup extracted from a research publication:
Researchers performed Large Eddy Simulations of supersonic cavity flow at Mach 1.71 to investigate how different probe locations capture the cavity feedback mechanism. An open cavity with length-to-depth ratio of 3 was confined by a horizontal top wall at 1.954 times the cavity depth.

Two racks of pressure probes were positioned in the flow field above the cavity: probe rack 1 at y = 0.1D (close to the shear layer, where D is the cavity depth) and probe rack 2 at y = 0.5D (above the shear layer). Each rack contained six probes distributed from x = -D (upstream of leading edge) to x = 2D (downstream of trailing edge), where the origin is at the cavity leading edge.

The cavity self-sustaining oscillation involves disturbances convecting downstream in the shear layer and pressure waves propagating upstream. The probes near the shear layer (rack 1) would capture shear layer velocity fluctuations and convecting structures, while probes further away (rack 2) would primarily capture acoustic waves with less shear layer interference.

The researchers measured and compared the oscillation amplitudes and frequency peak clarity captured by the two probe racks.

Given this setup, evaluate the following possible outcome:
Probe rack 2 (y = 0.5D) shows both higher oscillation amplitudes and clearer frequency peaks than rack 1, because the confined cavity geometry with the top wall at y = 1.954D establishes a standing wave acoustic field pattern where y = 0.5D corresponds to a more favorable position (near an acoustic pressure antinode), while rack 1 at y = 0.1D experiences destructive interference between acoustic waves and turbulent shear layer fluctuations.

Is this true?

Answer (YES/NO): NO